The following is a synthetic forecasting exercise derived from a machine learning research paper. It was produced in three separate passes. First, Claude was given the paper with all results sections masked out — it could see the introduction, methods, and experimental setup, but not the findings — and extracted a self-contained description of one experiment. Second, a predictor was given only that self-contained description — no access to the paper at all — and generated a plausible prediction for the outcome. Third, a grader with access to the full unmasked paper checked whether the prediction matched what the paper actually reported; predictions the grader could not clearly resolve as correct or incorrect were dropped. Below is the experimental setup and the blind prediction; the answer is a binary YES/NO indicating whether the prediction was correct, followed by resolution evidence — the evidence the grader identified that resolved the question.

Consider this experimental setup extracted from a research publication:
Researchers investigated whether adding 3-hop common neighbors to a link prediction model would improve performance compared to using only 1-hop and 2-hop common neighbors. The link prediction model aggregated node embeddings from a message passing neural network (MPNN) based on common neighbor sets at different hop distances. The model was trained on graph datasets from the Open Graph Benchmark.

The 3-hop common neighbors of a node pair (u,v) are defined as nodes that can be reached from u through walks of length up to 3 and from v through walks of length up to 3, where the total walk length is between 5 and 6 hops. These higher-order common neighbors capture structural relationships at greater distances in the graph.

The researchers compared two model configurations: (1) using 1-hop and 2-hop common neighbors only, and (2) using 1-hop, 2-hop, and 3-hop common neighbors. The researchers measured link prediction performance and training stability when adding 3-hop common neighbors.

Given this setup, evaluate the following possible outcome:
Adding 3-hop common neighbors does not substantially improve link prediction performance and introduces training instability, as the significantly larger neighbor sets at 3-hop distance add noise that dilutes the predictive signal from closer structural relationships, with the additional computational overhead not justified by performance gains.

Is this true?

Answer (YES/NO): YES